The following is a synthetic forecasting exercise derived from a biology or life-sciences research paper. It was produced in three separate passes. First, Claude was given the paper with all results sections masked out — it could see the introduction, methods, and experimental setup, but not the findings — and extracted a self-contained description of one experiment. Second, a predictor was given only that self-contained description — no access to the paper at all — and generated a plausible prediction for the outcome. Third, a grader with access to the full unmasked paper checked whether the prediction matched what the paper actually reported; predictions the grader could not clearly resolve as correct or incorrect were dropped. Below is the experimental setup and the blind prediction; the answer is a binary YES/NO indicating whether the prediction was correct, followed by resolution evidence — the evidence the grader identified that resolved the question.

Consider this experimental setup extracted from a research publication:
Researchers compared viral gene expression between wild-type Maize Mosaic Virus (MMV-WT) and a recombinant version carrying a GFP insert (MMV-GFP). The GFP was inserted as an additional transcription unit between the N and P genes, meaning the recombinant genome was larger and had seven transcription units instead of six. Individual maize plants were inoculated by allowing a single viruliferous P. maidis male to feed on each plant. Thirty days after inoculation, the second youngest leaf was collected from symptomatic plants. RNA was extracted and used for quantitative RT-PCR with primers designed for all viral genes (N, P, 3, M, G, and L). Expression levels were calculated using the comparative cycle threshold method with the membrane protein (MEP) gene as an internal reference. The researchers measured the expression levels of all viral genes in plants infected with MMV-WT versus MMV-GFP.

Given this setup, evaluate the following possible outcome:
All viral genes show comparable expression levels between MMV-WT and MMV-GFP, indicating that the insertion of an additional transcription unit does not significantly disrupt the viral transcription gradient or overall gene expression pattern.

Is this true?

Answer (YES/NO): YES